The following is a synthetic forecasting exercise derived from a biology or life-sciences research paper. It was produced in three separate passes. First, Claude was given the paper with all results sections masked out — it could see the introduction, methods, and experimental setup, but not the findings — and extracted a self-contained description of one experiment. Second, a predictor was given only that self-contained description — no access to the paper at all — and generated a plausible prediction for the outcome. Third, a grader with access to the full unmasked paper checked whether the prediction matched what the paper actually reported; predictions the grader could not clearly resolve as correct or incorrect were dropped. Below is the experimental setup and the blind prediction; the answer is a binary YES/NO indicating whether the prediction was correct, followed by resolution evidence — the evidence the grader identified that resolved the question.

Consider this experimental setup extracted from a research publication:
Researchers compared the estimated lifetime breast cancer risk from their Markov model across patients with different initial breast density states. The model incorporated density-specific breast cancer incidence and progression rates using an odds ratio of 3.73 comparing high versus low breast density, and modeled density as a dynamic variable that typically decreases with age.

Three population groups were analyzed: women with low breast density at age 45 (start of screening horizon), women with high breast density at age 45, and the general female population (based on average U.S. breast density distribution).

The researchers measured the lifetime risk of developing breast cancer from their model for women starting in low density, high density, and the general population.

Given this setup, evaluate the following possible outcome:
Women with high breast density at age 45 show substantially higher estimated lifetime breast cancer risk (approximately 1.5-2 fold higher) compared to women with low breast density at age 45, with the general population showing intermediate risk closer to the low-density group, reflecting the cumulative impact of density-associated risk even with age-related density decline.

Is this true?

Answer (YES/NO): NO